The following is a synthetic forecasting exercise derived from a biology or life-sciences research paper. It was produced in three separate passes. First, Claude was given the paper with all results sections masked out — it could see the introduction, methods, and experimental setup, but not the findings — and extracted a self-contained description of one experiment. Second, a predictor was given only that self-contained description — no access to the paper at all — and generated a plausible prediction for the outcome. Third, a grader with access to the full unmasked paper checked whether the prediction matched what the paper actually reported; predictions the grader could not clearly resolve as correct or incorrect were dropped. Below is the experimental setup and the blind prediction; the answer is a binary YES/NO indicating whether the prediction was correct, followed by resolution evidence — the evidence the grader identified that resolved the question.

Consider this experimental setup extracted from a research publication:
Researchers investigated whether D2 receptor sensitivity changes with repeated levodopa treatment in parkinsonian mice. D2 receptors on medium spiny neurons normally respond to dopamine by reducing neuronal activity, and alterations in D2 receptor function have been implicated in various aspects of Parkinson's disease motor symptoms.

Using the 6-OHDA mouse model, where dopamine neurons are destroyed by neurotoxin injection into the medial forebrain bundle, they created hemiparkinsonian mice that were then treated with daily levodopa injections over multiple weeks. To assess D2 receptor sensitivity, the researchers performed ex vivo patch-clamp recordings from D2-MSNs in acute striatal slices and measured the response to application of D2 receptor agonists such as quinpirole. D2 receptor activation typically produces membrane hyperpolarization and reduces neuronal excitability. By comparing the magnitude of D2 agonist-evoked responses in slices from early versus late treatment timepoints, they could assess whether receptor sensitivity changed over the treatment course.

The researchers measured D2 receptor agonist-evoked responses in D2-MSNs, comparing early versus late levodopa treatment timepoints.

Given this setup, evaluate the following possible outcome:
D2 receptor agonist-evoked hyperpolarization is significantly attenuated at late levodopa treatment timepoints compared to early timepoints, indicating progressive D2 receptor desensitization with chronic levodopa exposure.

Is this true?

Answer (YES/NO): YES